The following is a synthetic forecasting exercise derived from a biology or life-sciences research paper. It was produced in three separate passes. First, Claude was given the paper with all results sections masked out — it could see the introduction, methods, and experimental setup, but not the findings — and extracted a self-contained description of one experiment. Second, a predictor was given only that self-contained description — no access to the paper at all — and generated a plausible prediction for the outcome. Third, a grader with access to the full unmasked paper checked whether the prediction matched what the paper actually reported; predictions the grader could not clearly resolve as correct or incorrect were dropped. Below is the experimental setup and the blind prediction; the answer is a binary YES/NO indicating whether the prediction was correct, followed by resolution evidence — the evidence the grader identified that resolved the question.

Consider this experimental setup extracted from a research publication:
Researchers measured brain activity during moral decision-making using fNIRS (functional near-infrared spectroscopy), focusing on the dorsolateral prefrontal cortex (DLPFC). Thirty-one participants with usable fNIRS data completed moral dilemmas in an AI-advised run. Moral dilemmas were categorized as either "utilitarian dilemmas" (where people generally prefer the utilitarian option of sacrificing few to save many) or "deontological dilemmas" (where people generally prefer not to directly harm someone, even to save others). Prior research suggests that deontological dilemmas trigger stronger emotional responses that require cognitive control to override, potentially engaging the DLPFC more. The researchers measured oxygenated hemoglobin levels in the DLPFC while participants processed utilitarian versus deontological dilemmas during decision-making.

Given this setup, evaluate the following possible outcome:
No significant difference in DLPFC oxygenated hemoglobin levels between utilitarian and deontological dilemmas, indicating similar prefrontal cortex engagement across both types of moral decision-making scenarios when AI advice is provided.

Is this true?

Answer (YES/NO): YES